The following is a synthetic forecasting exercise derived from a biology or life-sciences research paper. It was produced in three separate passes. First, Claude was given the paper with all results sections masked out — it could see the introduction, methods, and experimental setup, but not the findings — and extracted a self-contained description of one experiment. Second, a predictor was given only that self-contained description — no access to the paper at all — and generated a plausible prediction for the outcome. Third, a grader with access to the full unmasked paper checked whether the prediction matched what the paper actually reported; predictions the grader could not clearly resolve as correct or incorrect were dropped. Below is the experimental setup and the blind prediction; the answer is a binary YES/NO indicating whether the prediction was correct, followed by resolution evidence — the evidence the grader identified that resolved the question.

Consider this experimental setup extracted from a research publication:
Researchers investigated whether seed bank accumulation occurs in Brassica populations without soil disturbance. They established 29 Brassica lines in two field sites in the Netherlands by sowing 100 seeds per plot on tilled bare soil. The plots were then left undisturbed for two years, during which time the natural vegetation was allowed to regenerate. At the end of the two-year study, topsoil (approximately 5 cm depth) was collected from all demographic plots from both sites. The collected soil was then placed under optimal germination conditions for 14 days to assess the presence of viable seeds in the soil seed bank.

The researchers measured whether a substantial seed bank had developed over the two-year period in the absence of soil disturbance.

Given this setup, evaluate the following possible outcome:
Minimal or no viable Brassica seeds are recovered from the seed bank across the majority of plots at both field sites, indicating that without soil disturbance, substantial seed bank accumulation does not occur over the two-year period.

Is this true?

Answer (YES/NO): YES